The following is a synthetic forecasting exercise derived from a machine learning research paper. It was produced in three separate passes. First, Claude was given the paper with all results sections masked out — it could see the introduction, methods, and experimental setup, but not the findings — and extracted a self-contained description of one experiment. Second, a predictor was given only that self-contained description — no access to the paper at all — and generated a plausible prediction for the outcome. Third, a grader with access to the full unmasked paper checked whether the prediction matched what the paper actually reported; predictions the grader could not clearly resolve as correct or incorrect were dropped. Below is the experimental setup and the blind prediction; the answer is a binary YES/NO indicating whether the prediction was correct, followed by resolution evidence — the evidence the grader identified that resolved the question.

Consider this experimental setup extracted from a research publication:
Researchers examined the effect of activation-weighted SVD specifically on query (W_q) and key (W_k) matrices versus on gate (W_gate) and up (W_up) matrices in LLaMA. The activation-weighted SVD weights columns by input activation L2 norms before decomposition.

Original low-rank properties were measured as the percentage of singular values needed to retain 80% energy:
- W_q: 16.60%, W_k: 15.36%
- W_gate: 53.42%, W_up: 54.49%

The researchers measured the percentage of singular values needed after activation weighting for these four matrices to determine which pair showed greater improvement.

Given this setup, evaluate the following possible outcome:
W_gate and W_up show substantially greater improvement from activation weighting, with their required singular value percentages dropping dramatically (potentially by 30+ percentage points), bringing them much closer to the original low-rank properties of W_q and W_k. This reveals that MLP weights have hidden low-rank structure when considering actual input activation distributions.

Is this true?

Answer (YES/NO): NO